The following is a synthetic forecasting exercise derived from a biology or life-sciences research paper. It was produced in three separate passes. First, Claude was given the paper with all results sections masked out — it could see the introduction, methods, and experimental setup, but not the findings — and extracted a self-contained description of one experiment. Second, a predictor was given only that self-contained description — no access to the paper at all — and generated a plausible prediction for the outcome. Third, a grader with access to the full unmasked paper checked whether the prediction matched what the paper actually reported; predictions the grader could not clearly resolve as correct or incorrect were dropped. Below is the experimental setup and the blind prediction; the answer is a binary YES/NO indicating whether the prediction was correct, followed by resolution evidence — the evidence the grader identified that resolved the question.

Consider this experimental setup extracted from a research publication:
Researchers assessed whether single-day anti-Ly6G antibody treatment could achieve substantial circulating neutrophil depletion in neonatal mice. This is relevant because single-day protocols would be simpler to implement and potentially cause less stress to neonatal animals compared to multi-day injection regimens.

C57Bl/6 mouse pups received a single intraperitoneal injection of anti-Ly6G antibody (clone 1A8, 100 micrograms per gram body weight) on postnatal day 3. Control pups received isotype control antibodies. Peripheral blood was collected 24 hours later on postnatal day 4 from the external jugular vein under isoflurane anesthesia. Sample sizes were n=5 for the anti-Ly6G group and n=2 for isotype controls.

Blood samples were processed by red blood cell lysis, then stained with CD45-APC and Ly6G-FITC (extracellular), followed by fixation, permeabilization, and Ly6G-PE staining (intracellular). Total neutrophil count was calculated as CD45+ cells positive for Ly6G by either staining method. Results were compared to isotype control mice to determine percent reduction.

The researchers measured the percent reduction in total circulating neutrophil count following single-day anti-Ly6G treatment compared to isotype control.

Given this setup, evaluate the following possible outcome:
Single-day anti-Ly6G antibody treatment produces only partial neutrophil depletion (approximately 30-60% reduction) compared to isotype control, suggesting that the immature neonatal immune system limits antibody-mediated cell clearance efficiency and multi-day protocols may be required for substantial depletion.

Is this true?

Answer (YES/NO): YES